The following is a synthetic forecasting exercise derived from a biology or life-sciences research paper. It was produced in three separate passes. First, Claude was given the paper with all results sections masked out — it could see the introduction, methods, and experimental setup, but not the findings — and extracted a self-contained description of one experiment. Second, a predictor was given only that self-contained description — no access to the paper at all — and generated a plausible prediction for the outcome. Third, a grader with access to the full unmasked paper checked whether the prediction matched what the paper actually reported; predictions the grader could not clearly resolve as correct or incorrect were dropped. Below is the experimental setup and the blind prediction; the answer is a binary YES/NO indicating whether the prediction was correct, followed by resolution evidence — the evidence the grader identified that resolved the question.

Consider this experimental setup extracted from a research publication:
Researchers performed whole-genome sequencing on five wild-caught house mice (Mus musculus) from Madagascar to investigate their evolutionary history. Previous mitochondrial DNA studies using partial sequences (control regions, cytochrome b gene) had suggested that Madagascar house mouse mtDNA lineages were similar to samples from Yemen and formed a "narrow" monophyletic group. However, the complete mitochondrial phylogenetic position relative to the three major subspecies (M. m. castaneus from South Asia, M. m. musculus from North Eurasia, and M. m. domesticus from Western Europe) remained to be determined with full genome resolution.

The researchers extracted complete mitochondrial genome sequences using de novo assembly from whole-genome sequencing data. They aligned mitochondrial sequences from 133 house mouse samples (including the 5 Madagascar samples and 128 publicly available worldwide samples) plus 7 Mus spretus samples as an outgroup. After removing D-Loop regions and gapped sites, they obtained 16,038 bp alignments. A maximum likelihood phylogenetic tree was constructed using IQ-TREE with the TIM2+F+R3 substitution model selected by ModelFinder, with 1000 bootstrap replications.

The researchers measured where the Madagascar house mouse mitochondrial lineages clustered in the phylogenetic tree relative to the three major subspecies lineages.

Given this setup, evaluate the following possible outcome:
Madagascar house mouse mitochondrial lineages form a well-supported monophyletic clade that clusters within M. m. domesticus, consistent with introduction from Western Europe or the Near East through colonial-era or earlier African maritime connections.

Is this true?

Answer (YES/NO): NO